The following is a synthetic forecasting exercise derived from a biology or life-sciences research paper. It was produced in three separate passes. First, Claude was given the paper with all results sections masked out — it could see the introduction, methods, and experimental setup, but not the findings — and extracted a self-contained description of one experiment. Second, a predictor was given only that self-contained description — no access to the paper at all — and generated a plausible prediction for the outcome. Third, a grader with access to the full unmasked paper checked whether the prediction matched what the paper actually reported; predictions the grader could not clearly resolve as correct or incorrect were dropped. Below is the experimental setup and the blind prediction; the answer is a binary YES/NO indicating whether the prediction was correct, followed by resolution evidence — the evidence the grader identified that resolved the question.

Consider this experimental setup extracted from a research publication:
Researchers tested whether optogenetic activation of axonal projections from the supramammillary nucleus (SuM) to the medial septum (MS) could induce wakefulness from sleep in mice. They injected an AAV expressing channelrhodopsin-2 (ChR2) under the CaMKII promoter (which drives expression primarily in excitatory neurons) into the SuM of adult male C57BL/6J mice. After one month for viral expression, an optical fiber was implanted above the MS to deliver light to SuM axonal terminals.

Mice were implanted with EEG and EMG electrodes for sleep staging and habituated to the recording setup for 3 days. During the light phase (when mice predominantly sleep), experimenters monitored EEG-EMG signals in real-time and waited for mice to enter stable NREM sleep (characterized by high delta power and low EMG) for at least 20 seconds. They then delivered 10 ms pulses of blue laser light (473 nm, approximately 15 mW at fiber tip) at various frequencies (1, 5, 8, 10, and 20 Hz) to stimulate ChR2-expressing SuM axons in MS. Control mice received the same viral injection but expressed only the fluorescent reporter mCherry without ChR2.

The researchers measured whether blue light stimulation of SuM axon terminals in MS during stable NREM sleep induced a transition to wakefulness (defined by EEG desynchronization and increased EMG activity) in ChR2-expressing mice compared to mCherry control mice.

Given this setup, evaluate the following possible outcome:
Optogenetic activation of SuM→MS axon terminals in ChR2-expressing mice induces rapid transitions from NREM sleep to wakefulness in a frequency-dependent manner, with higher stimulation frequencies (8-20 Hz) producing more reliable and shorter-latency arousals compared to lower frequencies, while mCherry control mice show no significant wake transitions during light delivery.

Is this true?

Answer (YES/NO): YES